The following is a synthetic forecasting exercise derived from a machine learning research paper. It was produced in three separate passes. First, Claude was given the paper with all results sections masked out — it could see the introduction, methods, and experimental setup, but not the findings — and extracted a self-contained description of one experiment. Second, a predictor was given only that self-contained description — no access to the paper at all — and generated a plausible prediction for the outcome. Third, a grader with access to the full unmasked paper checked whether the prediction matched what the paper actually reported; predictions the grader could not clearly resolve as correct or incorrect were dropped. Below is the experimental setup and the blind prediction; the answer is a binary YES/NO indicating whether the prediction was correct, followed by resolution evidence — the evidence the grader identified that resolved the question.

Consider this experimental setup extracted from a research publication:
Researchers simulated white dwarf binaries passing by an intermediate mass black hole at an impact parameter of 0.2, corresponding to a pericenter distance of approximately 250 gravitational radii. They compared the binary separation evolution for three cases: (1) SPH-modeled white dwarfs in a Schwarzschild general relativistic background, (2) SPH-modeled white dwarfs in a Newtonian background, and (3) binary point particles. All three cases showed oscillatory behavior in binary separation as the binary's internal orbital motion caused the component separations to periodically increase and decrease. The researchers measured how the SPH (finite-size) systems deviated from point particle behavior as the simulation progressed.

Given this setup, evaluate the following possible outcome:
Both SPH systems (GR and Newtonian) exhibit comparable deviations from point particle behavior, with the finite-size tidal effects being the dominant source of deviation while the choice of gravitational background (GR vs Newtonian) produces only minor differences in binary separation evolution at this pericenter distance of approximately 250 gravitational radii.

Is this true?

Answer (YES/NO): YES